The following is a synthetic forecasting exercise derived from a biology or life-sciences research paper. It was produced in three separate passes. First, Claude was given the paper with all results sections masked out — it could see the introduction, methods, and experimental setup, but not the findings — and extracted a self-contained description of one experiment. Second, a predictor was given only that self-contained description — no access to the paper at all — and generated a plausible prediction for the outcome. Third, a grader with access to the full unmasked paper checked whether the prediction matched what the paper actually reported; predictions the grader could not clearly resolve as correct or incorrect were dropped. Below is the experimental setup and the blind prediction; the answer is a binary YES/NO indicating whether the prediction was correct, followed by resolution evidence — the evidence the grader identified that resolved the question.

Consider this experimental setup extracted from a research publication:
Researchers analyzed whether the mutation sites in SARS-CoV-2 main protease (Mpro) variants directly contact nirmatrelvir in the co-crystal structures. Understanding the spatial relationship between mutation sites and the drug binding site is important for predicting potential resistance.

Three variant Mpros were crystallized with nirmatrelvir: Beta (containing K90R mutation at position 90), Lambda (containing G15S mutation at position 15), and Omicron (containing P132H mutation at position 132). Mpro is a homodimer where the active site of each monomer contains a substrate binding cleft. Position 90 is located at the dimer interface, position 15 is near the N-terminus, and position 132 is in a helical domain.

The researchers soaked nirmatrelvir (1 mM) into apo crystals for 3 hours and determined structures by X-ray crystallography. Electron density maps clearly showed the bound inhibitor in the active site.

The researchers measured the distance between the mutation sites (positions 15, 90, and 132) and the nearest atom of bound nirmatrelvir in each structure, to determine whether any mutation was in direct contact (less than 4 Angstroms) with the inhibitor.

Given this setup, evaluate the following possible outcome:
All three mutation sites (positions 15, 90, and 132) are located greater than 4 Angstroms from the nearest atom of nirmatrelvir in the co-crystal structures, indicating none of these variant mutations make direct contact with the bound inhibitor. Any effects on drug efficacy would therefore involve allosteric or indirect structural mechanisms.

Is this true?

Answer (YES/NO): YES